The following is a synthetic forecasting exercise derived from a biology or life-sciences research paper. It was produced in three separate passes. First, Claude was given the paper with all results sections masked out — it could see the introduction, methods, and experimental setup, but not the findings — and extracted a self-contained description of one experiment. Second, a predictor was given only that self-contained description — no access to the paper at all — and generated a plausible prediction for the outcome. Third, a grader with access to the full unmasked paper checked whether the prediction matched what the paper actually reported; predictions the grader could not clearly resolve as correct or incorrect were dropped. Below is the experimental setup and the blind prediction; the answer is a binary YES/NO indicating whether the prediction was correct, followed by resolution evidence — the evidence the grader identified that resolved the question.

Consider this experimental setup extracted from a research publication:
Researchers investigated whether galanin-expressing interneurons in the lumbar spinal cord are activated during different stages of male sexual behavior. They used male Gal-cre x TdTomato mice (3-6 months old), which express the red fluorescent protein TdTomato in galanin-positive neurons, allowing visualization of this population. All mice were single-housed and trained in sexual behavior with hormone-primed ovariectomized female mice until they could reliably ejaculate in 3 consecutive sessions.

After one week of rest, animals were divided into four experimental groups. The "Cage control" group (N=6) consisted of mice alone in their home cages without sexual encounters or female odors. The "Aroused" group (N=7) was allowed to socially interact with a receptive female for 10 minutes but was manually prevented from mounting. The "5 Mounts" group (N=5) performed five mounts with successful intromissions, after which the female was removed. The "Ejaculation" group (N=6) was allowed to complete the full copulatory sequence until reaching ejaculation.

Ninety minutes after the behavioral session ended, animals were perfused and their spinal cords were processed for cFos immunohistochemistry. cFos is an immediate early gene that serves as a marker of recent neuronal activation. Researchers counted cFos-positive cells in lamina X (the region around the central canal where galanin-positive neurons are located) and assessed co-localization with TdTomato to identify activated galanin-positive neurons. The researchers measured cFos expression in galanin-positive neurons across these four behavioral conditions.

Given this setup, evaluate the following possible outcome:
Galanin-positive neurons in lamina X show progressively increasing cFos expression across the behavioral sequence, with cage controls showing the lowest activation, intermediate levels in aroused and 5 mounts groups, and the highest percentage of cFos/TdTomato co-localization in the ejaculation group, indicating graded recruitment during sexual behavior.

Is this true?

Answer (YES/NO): YES